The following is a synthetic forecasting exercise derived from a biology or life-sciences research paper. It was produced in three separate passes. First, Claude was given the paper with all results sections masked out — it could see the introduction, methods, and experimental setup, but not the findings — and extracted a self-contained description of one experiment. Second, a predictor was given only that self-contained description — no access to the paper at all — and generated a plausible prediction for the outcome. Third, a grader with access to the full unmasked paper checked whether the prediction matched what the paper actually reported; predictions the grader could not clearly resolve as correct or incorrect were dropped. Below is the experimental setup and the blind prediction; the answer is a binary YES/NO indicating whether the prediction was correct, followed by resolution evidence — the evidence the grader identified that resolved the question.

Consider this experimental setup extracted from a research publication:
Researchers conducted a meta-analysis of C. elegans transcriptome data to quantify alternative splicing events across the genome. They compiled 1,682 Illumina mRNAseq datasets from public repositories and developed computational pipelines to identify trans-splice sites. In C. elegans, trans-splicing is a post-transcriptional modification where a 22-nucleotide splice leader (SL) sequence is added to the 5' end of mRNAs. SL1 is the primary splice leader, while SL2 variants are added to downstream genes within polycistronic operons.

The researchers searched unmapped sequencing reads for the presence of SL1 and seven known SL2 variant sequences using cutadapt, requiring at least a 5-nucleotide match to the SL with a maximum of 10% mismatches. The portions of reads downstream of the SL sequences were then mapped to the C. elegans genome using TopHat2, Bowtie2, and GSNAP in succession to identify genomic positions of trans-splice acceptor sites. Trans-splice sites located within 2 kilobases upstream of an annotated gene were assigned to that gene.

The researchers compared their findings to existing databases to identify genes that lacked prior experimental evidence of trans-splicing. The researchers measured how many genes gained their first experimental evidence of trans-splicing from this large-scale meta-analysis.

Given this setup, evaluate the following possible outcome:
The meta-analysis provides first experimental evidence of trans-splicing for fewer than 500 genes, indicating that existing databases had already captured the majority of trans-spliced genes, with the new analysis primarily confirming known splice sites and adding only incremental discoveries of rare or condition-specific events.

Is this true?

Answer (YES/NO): NO